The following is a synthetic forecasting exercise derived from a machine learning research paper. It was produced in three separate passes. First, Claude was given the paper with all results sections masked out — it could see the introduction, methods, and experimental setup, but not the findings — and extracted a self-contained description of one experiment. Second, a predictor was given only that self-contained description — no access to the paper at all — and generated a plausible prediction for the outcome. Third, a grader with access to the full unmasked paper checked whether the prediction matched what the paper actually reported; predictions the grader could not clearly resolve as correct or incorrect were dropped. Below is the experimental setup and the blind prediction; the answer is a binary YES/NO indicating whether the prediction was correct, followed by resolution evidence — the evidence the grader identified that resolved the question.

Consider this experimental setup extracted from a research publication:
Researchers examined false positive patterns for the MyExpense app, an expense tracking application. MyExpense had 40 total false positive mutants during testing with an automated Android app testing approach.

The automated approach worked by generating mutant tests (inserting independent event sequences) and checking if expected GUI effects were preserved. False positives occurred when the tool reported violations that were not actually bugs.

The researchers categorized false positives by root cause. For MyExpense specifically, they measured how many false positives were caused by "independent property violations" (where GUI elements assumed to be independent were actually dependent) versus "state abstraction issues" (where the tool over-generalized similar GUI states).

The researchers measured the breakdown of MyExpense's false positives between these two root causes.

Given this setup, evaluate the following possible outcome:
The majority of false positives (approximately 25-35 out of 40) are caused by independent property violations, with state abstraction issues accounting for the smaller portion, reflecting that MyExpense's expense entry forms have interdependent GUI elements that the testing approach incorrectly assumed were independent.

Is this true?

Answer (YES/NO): NO